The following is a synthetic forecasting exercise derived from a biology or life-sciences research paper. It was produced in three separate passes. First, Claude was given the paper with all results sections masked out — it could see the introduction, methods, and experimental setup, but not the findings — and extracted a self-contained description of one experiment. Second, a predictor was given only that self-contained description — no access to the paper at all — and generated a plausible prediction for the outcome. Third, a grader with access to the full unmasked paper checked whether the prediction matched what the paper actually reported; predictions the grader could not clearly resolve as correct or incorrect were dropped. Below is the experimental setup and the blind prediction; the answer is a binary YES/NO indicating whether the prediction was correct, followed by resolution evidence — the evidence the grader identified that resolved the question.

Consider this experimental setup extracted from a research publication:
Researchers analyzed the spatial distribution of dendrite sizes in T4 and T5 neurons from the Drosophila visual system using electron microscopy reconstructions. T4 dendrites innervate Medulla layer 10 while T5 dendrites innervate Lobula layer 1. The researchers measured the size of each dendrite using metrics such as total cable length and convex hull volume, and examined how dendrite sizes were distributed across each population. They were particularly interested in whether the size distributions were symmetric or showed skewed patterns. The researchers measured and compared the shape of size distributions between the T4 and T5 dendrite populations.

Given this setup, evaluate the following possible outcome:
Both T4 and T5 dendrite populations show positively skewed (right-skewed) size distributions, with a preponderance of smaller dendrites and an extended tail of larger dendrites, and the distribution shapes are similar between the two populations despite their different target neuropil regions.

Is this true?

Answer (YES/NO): NO